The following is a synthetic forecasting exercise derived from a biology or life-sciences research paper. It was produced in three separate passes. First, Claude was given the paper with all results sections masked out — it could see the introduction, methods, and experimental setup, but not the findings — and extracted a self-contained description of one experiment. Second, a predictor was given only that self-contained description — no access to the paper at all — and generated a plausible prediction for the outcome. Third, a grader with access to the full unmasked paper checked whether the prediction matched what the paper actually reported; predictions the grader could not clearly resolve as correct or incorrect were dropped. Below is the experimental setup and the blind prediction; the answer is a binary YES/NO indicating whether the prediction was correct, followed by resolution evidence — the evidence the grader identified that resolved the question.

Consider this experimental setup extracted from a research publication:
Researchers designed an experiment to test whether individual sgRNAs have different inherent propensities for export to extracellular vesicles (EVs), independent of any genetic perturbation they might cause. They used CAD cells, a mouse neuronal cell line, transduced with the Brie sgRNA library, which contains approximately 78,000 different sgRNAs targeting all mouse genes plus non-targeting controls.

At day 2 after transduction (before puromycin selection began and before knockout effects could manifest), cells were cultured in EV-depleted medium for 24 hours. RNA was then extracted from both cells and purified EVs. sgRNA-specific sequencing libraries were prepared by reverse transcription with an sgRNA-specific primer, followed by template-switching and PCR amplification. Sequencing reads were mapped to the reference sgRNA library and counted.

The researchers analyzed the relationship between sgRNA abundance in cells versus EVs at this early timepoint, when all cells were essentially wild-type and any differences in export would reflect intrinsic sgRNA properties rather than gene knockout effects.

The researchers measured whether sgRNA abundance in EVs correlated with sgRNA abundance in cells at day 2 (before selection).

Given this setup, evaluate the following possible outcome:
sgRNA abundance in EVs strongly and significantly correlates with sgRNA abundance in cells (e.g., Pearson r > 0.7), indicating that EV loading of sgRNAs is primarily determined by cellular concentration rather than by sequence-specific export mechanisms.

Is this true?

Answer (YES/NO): NO